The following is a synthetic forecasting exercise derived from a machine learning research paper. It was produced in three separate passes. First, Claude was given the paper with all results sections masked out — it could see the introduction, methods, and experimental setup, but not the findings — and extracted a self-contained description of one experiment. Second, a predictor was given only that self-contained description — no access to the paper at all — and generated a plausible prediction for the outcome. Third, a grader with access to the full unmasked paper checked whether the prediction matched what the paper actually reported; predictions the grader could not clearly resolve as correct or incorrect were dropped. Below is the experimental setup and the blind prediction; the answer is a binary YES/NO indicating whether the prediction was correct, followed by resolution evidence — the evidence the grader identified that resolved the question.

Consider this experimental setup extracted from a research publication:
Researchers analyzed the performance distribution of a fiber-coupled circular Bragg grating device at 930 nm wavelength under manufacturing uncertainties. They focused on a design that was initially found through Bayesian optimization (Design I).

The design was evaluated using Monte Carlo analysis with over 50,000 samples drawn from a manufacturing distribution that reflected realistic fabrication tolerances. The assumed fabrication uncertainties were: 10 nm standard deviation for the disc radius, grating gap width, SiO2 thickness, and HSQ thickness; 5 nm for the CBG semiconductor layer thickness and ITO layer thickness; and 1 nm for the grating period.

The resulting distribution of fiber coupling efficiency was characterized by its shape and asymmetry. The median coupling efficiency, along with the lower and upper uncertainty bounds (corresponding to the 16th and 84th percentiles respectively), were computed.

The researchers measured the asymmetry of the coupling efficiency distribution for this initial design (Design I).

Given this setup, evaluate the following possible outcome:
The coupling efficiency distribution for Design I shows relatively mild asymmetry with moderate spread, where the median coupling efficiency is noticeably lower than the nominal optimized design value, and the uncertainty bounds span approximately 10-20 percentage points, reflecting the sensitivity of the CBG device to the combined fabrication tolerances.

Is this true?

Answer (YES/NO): NO